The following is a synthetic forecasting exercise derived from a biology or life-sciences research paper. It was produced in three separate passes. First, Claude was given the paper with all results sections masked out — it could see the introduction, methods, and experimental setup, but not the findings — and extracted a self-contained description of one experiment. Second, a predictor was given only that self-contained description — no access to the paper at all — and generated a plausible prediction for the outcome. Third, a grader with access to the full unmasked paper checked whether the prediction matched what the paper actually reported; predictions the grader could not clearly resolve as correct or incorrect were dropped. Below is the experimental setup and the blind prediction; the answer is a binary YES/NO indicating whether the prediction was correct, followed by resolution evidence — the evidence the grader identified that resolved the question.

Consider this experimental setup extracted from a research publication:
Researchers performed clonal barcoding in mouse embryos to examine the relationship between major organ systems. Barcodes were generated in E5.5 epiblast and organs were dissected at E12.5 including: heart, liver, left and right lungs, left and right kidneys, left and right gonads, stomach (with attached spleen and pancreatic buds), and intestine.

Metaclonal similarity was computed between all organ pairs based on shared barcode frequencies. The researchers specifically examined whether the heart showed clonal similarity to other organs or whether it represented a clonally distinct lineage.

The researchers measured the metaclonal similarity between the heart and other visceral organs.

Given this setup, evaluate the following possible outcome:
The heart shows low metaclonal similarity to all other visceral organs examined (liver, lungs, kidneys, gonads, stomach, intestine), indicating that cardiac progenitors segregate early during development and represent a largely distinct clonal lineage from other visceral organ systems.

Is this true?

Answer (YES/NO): YES